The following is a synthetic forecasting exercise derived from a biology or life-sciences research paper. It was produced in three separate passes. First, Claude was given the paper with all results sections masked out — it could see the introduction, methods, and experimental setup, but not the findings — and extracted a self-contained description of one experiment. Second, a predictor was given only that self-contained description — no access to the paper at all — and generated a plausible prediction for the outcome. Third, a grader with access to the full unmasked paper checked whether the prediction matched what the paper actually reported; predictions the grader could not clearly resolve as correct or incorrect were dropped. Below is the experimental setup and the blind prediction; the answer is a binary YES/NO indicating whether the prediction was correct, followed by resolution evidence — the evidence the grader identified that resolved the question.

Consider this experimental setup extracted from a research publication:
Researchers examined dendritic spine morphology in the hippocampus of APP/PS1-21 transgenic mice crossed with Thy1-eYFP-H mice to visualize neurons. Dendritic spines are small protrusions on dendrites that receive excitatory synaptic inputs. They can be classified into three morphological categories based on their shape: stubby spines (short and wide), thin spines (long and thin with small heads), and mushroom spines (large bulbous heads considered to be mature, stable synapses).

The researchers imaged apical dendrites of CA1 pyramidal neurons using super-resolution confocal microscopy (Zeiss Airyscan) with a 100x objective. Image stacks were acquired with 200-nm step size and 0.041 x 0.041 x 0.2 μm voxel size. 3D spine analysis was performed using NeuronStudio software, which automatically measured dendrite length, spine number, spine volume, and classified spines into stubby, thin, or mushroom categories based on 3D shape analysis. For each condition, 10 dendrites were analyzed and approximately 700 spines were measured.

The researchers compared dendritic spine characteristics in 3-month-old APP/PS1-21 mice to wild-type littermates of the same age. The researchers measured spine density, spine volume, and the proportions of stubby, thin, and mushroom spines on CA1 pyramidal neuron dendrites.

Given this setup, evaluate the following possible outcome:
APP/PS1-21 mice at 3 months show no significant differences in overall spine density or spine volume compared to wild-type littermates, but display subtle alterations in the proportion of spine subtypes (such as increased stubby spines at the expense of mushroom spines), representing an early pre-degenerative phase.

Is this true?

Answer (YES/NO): NO